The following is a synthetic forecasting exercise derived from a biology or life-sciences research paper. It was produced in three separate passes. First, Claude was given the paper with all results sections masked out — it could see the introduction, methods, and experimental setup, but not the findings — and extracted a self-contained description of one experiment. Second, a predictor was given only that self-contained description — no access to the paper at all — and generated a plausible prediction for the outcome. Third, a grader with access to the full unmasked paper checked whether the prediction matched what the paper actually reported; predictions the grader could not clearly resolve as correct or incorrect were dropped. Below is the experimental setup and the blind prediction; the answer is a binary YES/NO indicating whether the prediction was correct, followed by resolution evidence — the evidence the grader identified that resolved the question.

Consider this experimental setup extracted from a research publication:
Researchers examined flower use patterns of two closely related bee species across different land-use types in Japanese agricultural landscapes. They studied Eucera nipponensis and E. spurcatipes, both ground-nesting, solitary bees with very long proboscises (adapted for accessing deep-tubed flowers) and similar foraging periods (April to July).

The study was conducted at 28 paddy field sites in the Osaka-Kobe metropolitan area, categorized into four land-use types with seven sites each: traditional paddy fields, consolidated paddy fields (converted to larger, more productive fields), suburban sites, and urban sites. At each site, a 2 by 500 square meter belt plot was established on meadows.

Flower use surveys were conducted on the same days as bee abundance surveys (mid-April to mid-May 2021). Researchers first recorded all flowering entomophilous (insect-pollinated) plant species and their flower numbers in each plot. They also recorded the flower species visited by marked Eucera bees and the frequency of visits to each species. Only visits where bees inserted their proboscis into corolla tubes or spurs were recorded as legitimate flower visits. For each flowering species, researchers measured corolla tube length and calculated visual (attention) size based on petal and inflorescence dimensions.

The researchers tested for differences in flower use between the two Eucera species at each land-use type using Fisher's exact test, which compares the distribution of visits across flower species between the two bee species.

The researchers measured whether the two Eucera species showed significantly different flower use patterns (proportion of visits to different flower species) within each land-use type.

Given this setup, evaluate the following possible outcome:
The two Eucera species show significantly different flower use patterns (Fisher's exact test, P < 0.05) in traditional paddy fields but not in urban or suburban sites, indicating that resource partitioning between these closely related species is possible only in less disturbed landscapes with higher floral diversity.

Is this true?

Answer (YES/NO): NO